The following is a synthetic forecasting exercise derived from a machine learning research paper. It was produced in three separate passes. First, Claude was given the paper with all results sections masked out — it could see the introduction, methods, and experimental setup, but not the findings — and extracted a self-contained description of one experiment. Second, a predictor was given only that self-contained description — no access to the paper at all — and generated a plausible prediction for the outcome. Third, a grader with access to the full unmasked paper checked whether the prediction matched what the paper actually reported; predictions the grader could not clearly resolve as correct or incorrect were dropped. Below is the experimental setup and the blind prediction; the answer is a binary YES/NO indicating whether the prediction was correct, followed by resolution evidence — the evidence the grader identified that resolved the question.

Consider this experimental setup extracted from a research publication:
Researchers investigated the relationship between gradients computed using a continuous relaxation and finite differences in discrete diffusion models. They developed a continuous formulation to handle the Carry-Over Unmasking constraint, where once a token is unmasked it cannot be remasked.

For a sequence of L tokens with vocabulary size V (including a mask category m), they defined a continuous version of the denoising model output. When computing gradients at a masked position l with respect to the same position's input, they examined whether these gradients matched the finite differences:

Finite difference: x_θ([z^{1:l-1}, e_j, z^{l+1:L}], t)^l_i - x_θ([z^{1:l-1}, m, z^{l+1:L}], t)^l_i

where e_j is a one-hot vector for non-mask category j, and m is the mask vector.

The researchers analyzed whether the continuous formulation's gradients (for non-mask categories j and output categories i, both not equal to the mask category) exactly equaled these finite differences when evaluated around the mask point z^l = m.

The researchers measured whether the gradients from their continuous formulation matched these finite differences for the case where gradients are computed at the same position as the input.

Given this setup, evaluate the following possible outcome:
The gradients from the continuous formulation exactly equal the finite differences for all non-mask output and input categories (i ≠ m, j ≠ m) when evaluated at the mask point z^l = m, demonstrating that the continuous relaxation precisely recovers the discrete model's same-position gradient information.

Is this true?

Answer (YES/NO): YES